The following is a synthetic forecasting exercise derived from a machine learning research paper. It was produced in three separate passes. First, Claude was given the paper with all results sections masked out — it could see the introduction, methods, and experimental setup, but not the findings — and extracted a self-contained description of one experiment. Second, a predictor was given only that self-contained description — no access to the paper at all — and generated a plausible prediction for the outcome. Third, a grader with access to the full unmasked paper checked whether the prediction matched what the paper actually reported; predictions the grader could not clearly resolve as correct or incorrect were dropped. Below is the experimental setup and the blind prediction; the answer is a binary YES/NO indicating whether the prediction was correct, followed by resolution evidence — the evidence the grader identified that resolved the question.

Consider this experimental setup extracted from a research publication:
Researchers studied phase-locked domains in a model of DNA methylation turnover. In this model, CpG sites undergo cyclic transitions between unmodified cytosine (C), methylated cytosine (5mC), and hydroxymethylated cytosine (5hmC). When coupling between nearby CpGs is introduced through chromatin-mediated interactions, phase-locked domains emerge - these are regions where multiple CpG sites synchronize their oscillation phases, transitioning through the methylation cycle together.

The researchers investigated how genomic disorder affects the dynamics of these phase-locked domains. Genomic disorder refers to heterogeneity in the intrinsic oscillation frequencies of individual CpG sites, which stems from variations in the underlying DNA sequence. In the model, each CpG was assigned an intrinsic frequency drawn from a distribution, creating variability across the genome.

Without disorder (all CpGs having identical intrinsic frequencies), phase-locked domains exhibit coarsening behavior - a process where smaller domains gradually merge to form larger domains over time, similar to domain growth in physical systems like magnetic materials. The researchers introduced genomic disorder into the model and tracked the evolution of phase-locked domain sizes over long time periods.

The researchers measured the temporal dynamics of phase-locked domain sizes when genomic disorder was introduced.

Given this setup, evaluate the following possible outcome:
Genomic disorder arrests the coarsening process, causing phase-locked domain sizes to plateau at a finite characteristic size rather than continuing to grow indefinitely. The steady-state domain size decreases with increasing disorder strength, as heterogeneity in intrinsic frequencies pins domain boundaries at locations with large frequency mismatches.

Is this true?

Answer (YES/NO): NO